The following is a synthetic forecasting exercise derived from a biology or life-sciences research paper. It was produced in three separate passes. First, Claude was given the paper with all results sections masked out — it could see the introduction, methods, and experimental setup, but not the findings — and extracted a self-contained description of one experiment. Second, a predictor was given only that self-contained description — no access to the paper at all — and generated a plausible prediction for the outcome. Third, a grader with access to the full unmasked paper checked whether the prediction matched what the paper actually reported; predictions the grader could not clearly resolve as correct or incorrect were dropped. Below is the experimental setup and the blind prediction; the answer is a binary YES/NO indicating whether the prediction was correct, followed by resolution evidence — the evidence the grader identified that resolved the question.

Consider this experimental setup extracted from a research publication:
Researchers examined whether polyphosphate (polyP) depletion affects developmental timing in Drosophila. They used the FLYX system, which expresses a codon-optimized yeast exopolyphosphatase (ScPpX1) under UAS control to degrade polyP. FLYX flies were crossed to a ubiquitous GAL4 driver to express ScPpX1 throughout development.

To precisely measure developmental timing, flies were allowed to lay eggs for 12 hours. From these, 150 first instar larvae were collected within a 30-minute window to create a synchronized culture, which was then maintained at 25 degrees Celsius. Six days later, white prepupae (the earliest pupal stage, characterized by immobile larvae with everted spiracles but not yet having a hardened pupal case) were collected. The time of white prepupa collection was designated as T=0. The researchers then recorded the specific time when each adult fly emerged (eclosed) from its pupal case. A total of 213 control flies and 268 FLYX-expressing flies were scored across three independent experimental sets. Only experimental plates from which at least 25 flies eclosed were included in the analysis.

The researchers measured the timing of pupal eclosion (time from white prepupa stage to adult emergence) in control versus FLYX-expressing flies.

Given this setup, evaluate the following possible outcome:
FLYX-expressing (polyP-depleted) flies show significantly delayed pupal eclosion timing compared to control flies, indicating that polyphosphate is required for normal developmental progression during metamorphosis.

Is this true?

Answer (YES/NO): NO